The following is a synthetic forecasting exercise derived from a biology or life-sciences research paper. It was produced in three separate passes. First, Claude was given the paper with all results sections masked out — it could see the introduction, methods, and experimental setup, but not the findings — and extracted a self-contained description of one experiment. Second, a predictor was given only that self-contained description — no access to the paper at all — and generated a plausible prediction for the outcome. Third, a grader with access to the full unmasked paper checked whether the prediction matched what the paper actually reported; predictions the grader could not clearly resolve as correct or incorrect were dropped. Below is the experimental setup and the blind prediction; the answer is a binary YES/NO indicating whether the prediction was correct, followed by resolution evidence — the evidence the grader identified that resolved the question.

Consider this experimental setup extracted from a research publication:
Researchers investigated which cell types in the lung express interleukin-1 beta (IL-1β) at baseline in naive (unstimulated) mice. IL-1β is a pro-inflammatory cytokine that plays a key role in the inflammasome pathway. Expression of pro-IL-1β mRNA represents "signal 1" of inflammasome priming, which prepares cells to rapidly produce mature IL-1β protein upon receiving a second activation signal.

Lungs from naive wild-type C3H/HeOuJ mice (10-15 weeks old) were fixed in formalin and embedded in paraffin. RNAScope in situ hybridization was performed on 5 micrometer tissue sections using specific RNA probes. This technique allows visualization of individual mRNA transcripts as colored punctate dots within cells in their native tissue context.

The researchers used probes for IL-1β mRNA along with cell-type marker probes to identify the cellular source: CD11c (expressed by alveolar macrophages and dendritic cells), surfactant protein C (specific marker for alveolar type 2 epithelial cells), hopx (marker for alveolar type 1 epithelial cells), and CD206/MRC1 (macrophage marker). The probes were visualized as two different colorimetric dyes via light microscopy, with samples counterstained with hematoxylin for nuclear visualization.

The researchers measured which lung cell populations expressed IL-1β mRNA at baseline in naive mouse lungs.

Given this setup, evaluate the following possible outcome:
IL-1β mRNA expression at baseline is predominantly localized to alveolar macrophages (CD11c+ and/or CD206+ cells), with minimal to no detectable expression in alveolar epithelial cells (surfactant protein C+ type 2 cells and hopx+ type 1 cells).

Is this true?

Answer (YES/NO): YES